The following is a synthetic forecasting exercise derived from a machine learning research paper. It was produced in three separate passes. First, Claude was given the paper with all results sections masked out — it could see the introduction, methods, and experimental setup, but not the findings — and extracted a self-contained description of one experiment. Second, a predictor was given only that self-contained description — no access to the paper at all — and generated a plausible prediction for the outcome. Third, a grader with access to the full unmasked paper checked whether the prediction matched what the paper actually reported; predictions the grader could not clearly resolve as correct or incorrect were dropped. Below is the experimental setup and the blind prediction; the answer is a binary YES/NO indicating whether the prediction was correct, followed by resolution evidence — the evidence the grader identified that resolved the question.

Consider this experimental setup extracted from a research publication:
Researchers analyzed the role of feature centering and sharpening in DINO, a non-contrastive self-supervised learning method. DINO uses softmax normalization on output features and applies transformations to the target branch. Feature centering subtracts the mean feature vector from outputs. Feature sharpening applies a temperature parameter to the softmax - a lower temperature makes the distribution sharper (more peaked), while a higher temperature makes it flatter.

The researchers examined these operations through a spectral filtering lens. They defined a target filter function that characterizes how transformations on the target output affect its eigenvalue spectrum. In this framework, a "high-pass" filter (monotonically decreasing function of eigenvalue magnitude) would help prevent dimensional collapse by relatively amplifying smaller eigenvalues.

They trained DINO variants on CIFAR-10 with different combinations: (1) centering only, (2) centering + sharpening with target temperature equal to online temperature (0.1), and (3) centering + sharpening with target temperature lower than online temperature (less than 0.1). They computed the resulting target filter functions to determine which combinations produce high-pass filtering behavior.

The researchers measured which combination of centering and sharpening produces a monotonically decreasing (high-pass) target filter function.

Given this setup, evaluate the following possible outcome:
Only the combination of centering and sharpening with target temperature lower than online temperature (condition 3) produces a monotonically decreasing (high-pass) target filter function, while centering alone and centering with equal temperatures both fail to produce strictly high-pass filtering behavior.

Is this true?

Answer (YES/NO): YES